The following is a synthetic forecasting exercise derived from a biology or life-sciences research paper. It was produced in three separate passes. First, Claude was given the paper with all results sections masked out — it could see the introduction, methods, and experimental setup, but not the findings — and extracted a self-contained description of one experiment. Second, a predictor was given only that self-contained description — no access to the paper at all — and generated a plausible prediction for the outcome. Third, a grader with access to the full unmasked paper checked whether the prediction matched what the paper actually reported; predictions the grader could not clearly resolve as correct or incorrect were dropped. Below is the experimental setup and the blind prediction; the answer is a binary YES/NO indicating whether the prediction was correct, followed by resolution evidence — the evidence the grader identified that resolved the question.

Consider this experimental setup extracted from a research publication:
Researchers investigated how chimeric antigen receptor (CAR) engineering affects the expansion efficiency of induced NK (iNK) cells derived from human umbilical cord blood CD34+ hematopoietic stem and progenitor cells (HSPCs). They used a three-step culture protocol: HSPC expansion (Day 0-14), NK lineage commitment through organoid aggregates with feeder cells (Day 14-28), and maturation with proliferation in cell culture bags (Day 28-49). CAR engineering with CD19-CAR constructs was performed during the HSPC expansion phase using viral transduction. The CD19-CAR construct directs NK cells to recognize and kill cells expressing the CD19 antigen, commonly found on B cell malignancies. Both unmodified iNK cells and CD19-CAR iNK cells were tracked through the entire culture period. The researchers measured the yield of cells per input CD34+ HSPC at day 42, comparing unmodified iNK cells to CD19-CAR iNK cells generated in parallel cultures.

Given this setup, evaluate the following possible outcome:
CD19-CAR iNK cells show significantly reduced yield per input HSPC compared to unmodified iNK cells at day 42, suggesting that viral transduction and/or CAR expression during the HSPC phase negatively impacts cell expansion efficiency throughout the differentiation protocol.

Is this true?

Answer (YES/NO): YES